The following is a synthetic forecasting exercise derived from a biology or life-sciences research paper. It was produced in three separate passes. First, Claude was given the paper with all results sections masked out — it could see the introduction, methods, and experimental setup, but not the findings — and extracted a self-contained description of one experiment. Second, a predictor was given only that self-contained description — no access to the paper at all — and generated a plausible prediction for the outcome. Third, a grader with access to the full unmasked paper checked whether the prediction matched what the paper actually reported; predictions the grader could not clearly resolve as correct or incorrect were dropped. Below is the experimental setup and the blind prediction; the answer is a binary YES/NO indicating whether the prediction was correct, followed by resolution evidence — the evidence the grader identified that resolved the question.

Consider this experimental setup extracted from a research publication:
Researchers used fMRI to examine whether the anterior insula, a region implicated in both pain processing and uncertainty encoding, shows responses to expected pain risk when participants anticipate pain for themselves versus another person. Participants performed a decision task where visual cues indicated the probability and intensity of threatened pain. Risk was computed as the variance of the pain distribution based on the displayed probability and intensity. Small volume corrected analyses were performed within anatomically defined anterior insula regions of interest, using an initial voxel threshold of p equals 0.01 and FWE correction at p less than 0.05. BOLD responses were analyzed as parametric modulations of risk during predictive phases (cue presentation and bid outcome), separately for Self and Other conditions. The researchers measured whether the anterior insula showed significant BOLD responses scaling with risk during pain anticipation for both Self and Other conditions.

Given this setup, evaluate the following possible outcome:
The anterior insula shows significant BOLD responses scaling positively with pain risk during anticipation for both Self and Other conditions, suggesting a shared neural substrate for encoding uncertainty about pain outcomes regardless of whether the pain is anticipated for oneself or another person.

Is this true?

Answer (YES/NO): NO